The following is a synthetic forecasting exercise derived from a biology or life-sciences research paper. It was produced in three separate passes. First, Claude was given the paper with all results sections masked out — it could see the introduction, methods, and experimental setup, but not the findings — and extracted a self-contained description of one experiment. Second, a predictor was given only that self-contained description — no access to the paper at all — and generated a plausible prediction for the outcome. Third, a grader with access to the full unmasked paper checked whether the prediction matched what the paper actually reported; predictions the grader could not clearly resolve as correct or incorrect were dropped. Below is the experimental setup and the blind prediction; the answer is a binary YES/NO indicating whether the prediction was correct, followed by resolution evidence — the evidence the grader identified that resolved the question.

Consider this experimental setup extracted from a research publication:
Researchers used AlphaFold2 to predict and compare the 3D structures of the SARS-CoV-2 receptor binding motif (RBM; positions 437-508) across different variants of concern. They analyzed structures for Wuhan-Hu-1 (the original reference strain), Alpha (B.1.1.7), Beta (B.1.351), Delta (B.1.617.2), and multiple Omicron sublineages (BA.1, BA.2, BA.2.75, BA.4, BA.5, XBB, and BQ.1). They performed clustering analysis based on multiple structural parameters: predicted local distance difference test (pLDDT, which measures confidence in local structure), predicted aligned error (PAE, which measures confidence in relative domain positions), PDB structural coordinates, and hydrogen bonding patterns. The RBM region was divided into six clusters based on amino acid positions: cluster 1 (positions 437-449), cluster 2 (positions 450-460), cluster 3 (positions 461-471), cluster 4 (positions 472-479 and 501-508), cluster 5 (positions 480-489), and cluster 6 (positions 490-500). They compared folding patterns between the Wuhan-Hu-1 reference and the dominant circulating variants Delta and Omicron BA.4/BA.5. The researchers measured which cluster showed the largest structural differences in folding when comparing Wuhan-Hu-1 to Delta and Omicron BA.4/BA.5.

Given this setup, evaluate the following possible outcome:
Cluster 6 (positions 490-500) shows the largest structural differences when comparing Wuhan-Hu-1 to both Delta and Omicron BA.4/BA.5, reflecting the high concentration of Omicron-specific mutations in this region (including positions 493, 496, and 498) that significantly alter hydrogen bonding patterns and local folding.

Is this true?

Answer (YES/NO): NO